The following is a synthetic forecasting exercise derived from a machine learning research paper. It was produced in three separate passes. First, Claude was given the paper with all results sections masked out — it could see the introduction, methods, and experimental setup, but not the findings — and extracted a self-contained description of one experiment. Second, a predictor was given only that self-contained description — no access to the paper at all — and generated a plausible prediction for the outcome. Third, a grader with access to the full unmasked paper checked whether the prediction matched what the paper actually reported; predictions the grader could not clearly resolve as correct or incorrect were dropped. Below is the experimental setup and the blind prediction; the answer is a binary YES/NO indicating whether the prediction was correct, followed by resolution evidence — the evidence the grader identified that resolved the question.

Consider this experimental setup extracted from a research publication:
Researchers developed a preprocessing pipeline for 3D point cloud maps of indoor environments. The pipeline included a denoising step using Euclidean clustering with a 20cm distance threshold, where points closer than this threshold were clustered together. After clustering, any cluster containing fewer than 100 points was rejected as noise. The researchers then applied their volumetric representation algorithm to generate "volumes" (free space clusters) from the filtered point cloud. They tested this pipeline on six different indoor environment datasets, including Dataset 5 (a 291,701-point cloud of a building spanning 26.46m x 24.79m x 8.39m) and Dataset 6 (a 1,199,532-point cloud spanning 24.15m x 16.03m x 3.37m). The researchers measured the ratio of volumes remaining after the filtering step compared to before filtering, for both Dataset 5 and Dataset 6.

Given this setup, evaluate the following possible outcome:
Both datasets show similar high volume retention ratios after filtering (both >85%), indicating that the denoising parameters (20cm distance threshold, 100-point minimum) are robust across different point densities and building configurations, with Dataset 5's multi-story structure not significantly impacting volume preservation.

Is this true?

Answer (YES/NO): NO